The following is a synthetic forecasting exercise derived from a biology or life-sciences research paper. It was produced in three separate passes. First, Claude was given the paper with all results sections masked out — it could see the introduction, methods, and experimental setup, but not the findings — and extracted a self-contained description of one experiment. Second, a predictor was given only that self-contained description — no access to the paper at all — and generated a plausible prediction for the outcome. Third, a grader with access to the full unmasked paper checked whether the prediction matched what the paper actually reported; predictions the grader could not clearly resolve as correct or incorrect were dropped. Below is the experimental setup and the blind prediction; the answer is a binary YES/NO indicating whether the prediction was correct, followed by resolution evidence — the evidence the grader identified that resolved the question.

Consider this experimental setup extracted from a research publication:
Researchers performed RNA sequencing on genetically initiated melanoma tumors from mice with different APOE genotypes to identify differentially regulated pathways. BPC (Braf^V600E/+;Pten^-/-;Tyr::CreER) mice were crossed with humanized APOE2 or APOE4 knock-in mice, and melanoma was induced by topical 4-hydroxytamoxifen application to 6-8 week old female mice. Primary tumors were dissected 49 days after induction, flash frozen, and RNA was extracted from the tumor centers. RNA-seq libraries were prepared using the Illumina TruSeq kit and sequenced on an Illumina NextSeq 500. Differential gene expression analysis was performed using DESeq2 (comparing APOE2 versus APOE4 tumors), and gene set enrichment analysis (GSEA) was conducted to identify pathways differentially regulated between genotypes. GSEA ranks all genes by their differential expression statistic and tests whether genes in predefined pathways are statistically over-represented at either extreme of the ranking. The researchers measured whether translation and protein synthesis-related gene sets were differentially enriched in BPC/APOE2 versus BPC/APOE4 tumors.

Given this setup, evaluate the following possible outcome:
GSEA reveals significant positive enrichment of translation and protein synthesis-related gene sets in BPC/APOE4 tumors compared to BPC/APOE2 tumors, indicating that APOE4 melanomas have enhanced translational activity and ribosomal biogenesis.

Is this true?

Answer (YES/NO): NO